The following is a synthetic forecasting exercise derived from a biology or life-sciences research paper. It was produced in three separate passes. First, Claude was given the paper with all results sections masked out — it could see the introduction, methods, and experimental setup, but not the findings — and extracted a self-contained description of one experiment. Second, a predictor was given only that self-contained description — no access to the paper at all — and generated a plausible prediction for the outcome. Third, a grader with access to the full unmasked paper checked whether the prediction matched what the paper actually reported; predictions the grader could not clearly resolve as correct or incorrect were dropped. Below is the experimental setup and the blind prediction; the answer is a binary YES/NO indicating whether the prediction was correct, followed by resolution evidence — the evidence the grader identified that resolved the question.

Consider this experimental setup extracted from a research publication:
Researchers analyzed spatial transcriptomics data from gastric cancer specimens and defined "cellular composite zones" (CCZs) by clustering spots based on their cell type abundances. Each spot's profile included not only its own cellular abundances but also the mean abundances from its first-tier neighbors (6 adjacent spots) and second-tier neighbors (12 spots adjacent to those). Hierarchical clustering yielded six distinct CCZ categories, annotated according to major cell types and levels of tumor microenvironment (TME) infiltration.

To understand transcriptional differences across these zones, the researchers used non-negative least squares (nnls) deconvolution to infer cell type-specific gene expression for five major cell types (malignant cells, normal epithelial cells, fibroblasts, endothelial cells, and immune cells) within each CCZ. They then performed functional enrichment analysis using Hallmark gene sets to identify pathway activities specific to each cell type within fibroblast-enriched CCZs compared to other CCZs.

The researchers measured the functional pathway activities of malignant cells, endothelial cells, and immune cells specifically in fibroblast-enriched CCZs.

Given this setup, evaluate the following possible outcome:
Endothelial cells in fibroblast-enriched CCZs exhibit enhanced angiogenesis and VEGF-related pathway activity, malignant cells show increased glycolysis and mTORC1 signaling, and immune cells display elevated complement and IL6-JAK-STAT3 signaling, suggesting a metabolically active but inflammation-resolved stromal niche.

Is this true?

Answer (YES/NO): NO